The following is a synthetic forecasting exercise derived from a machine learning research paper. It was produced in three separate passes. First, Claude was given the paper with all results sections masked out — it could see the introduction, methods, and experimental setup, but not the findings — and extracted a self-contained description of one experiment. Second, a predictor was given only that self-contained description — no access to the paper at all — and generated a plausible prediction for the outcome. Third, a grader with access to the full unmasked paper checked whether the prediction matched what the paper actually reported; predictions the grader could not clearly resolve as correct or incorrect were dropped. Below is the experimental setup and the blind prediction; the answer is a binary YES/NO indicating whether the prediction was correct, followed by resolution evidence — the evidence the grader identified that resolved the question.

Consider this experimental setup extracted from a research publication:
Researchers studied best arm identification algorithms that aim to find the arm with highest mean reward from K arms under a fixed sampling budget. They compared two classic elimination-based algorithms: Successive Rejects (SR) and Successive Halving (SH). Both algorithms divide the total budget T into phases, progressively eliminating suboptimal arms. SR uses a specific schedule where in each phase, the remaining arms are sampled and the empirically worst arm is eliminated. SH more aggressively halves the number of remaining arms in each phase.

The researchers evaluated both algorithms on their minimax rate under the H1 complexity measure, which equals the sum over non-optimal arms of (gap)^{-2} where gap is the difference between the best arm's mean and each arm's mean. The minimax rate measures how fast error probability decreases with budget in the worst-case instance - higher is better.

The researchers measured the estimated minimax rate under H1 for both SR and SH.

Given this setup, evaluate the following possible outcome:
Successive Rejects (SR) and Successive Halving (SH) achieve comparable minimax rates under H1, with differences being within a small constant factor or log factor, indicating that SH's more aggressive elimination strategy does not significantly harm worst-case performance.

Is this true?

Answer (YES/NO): NO